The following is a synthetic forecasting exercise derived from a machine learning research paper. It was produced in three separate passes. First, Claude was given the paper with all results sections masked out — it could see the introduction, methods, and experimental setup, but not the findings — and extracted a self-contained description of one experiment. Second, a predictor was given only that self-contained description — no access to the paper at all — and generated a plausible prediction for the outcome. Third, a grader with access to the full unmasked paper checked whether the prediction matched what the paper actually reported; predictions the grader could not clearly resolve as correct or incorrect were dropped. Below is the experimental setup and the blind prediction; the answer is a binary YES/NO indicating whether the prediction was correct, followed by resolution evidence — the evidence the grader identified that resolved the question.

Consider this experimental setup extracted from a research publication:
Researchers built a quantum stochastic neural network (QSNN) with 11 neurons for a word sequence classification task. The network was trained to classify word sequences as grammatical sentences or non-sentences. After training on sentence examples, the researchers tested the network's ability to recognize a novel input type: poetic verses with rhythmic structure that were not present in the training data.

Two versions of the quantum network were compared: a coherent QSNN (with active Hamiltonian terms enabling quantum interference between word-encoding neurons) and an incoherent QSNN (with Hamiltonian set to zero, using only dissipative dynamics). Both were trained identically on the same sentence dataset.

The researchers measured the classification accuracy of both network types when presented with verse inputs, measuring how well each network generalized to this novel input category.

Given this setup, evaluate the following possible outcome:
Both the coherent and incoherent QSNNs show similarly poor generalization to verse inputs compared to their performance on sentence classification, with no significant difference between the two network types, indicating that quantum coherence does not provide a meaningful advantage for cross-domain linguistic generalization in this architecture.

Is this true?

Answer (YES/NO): NO